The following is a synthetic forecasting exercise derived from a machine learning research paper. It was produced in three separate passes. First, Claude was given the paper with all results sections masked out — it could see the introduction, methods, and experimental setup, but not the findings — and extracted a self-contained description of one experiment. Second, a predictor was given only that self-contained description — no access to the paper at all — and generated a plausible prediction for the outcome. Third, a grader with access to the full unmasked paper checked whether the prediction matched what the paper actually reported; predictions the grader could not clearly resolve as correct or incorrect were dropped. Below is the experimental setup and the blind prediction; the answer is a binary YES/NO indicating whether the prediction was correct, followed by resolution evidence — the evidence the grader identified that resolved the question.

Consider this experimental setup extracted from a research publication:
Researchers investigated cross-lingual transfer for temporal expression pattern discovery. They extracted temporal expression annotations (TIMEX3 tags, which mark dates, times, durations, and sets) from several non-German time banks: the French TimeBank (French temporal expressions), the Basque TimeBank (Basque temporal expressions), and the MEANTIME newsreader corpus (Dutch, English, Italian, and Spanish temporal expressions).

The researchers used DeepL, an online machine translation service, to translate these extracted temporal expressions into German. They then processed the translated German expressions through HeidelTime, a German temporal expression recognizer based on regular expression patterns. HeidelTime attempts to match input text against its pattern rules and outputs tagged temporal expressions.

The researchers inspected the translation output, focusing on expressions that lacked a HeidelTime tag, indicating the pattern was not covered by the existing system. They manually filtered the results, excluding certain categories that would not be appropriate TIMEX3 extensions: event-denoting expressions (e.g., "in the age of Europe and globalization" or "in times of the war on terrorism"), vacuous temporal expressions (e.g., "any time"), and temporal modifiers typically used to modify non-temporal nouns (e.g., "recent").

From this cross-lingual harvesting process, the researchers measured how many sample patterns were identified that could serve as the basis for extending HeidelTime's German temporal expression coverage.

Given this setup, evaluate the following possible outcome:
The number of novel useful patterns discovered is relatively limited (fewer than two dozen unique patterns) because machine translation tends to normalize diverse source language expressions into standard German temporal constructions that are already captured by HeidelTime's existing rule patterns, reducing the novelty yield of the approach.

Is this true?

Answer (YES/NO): NO